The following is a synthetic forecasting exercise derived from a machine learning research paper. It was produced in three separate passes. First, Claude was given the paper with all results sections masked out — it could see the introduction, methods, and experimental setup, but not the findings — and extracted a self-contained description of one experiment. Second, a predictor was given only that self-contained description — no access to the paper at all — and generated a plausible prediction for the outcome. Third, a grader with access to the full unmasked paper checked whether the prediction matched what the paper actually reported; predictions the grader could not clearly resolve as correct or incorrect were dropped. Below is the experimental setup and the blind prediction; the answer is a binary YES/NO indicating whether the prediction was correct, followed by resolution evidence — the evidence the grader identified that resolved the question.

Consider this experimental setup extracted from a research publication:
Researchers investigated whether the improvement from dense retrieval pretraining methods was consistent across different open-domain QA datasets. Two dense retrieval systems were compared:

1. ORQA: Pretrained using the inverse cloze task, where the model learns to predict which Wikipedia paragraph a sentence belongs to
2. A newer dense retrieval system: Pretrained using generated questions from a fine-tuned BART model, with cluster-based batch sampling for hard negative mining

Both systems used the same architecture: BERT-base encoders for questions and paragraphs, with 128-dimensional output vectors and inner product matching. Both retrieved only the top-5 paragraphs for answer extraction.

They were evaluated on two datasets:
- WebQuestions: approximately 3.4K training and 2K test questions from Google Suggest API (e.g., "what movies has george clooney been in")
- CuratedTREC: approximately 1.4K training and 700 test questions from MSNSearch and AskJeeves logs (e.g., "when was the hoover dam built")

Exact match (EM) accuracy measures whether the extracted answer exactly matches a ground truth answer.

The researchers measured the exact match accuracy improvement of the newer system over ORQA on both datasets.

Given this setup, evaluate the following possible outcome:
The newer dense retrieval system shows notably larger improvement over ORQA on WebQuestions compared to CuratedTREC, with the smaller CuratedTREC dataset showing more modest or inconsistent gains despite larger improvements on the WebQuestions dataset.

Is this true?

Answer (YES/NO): NO